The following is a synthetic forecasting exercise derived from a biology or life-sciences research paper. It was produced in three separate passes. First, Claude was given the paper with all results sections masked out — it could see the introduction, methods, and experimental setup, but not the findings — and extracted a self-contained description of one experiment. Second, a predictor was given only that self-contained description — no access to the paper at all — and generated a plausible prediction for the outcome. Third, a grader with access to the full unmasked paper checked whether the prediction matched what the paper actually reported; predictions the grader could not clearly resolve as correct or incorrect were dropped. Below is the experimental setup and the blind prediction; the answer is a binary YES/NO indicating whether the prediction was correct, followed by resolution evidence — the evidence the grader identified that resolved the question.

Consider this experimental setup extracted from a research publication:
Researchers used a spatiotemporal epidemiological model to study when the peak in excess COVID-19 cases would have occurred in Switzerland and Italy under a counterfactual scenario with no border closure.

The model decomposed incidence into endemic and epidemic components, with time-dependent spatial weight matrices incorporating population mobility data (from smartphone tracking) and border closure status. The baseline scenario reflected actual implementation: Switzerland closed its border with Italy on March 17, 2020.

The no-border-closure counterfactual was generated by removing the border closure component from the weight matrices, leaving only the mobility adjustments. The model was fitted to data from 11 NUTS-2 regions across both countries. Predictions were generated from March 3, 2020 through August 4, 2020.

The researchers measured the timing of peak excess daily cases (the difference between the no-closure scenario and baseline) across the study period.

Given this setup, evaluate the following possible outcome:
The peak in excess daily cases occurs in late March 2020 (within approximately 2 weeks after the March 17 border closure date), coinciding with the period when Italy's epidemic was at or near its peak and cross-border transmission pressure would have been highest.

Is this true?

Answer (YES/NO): NO